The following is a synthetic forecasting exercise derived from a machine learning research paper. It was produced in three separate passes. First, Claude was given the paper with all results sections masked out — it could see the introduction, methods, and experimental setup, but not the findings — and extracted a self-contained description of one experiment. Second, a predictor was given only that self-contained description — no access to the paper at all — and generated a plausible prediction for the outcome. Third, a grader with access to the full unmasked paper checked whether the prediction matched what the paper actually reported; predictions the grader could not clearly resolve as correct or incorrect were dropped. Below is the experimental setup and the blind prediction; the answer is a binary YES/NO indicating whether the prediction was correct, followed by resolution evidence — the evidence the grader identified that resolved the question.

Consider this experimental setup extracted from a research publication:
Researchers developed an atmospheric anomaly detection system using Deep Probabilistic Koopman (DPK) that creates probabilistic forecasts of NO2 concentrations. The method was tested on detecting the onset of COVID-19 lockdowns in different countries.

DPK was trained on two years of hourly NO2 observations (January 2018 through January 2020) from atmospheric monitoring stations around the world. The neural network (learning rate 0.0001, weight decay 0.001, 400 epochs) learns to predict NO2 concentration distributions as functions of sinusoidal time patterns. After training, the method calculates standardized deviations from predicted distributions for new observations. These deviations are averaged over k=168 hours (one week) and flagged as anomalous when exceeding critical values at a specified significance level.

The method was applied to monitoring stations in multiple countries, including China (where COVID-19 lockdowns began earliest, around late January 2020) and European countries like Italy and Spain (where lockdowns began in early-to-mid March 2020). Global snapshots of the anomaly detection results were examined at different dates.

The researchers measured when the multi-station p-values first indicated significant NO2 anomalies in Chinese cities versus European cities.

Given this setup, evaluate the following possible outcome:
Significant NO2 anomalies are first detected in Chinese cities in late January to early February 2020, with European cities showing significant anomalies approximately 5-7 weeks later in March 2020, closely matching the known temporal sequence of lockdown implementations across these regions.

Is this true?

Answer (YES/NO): NO